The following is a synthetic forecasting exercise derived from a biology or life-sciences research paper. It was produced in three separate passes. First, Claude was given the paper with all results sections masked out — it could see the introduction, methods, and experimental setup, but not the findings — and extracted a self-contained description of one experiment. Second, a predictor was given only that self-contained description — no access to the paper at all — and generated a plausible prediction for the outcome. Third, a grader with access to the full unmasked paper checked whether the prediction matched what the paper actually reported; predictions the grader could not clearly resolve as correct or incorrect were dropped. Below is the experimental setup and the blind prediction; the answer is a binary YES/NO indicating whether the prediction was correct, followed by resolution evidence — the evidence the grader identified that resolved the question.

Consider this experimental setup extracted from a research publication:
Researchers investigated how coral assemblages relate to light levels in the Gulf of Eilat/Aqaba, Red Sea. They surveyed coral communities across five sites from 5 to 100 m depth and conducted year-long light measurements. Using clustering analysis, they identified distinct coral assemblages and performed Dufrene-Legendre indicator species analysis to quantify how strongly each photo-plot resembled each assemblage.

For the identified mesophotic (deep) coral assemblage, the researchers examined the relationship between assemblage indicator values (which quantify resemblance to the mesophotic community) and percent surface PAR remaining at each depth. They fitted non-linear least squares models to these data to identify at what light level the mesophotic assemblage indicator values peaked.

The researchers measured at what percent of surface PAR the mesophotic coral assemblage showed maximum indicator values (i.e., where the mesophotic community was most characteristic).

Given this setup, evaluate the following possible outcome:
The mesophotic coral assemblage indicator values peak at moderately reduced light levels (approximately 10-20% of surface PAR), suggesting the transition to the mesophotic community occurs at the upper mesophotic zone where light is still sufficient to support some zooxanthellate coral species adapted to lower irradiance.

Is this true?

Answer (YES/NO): NO